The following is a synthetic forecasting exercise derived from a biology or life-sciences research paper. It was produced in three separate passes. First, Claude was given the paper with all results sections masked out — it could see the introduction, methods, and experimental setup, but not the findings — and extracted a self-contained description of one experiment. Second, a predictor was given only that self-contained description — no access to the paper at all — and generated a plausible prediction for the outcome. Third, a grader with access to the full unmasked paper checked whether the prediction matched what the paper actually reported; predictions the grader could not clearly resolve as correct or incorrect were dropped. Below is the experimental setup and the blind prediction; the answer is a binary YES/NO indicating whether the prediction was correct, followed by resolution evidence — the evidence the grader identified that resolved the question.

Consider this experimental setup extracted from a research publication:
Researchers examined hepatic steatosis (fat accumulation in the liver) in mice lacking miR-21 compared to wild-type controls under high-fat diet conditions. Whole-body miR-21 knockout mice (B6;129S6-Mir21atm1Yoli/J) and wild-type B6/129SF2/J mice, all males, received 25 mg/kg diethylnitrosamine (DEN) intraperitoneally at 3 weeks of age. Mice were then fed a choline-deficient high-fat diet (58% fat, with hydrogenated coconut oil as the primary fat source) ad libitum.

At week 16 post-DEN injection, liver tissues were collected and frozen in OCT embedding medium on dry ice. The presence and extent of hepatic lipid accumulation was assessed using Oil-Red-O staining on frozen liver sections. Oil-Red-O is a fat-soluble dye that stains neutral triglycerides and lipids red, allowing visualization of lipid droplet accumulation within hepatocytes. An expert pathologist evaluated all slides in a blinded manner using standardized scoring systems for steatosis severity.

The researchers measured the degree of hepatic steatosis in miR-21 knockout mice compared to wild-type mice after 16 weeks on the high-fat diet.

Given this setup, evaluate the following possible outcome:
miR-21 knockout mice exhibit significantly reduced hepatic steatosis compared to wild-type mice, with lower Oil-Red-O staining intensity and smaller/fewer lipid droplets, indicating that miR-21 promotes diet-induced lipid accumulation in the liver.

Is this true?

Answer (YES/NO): NO